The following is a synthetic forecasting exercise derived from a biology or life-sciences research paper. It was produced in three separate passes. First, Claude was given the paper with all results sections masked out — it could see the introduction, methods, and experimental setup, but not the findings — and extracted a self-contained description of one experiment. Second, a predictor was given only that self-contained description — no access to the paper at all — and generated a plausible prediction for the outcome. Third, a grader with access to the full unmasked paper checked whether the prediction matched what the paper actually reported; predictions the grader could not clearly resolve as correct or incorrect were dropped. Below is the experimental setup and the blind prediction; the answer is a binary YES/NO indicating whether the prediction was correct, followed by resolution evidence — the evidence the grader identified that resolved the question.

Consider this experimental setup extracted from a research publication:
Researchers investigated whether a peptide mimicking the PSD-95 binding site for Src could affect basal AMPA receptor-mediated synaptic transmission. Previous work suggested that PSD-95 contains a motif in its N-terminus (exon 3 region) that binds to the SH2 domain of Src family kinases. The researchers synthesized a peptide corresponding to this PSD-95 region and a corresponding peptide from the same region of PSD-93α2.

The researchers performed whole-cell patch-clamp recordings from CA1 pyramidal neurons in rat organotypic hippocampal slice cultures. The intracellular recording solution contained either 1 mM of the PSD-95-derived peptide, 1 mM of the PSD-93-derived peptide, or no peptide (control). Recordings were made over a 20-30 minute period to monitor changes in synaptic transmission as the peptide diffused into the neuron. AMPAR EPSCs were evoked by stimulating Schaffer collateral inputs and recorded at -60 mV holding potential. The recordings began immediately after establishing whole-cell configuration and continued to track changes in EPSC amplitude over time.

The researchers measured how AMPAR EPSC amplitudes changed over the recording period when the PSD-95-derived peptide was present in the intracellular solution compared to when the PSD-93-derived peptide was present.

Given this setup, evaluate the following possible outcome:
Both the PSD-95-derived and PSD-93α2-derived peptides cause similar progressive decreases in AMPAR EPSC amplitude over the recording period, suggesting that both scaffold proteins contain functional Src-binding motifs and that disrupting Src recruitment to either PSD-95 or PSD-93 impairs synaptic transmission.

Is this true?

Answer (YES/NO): NO